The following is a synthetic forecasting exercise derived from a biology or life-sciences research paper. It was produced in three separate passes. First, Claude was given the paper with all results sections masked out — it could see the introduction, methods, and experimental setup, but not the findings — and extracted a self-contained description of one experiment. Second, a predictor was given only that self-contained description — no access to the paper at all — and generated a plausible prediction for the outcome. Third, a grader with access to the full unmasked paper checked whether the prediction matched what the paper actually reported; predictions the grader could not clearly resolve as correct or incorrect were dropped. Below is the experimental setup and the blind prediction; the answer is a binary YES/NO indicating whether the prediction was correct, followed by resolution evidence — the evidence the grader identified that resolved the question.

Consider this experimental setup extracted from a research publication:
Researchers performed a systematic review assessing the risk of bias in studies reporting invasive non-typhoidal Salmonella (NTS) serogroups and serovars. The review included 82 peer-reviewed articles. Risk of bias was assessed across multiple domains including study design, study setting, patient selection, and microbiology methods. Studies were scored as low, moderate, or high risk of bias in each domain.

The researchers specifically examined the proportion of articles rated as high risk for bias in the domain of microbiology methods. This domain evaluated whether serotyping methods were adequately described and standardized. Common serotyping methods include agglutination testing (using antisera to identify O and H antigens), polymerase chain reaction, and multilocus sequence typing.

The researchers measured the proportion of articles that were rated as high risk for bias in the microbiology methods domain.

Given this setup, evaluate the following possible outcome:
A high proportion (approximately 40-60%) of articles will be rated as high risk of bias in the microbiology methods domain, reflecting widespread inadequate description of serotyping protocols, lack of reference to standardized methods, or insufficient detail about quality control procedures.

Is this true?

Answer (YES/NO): NO